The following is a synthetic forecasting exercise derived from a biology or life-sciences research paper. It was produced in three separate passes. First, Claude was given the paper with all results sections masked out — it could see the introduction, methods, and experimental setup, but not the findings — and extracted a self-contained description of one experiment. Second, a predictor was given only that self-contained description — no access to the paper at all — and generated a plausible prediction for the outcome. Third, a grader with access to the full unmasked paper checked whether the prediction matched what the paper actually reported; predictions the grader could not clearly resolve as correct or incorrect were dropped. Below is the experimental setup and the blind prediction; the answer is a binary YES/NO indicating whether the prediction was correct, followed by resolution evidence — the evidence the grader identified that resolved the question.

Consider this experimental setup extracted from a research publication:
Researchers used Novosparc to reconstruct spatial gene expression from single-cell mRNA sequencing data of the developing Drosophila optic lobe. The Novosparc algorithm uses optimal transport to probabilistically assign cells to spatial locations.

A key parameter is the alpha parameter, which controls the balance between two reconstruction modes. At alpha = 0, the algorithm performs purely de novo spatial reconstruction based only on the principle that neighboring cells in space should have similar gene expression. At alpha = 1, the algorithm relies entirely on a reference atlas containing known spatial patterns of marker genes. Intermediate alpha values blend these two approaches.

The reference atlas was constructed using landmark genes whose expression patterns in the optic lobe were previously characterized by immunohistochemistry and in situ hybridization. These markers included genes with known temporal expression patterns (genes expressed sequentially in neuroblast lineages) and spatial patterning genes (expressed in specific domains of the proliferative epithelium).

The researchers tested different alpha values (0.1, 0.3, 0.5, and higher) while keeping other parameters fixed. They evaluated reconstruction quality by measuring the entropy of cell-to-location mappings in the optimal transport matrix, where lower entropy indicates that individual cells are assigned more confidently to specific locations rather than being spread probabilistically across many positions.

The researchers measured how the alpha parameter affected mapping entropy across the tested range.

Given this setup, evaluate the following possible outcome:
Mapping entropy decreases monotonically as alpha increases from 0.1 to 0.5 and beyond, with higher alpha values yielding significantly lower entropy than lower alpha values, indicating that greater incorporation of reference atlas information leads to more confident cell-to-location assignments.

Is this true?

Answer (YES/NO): NO